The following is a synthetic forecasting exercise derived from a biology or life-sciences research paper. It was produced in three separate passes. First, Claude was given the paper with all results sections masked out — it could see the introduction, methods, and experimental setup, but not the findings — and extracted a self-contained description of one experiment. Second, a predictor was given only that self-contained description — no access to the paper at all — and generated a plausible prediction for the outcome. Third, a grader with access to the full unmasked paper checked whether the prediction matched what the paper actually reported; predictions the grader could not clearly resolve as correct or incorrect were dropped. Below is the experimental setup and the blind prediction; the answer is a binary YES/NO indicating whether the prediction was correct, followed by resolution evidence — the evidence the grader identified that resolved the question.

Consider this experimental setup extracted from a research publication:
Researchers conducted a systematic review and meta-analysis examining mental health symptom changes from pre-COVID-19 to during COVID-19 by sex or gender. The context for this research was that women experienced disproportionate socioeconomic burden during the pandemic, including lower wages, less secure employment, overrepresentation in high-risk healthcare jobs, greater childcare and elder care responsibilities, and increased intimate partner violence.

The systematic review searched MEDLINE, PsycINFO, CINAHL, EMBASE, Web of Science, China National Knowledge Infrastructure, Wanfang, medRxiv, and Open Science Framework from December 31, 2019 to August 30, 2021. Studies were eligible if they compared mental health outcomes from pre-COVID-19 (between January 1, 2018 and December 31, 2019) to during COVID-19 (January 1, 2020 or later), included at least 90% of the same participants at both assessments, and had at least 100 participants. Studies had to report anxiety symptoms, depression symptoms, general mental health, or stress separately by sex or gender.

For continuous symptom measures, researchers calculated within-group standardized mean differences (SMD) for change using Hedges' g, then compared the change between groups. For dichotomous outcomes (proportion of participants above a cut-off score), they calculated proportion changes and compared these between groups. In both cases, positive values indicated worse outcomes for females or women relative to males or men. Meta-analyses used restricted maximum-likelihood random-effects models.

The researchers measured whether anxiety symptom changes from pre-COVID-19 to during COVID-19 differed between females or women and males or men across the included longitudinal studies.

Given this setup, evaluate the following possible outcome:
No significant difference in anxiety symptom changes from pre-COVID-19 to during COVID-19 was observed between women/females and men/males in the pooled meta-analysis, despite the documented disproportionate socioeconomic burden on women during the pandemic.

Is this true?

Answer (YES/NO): NO